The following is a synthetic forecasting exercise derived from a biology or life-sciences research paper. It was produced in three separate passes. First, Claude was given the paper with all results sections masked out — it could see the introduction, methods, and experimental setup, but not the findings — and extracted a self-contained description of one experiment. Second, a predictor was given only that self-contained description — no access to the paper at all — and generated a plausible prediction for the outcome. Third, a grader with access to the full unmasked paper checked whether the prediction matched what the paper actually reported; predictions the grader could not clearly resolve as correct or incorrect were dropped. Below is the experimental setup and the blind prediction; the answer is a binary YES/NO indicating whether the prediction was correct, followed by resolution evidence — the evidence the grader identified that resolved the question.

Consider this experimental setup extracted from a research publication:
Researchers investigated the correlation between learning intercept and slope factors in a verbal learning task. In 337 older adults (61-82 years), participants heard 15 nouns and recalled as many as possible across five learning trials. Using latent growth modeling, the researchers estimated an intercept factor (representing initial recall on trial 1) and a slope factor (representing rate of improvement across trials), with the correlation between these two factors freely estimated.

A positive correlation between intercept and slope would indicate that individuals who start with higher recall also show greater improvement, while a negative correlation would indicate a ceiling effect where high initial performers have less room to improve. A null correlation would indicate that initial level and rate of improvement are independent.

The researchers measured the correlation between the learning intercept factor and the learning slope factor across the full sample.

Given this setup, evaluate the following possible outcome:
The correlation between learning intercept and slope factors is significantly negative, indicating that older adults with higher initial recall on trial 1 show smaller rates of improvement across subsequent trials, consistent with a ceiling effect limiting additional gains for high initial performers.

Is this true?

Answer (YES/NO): NO